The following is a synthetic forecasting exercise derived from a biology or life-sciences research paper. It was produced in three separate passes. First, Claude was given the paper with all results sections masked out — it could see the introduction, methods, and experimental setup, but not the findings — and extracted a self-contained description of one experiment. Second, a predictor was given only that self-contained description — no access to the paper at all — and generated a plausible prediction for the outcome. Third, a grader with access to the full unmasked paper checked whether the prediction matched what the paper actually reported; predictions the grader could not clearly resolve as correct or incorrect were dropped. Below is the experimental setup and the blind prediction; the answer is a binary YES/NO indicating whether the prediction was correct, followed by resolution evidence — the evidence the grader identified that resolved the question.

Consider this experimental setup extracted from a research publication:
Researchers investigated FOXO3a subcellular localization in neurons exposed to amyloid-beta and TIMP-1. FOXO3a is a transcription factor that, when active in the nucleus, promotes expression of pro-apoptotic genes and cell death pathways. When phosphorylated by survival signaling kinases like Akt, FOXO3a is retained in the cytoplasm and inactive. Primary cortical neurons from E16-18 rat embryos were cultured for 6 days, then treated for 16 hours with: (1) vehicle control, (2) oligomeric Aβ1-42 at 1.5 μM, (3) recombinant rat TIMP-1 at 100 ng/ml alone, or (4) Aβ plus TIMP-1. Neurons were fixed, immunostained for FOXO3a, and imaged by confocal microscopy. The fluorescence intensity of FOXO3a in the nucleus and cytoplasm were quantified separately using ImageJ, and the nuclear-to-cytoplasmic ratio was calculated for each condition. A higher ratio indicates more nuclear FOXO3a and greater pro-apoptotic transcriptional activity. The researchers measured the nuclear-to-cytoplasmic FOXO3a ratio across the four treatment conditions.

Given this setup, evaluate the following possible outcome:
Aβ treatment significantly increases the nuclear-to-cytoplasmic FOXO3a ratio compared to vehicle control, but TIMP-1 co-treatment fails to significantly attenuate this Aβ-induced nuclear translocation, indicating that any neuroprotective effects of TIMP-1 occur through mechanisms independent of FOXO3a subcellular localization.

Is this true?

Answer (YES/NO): NO